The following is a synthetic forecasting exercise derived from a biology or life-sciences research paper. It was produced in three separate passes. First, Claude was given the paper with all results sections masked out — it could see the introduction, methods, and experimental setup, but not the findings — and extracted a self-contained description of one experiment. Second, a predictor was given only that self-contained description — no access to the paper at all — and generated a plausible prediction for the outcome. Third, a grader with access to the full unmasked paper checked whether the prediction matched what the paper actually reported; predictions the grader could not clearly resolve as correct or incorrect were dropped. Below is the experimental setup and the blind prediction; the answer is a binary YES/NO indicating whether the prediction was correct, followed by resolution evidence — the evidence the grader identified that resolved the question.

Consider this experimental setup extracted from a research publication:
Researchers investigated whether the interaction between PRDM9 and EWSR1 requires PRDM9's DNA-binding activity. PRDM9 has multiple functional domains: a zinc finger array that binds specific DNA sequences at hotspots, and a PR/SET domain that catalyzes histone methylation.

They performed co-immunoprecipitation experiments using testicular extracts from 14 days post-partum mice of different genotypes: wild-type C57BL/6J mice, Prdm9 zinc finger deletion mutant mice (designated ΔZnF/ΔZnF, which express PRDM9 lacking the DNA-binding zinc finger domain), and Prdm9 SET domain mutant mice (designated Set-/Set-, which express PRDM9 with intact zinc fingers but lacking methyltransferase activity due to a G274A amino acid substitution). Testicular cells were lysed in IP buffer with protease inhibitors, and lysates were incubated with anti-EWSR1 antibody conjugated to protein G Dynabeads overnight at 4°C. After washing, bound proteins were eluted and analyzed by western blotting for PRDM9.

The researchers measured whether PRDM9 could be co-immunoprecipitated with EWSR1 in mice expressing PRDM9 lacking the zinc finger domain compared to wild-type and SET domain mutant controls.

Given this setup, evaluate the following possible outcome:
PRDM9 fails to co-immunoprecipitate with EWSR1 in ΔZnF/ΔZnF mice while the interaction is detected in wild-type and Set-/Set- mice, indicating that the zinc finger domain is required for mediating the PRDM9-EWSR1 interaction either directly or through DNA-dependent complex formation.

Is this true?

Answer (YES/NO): YES